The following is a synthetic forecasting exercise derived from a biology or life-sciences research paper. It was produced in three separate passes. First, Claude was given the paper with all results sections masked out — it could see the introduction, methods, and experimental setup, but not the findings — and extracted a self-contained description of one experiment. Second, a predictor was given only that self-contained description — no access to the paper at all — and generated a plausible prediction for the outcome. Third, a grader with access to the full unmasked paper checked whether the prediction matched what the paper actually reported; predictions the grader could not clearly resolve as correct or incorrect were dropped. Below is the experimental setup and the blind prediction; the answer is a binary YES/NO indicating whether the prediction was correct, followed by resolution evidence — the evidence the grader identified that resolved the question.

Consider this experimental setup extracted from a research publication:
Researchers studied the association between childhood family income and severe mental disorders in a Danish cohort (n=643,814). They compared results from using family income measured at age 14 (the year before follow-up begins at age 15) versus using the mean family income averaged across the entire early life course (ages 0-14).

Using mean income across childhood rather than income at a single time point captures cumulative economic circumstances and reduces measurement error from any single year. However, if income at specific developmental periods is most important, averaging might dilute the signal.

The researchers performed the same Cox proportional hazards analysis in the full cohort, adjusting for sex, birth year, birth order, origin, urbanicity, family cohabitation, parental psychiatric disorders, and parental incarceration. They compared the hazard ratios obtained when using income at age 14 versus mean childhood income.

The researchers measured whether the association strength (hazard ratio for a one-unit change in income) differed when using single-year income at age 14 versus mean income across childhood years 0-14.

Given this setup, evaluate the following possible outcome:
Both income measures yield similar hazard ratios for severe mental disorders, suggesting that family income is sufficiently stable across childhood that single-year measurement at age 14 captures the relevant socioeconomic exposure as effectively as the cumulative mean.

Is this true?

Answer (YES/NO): NO